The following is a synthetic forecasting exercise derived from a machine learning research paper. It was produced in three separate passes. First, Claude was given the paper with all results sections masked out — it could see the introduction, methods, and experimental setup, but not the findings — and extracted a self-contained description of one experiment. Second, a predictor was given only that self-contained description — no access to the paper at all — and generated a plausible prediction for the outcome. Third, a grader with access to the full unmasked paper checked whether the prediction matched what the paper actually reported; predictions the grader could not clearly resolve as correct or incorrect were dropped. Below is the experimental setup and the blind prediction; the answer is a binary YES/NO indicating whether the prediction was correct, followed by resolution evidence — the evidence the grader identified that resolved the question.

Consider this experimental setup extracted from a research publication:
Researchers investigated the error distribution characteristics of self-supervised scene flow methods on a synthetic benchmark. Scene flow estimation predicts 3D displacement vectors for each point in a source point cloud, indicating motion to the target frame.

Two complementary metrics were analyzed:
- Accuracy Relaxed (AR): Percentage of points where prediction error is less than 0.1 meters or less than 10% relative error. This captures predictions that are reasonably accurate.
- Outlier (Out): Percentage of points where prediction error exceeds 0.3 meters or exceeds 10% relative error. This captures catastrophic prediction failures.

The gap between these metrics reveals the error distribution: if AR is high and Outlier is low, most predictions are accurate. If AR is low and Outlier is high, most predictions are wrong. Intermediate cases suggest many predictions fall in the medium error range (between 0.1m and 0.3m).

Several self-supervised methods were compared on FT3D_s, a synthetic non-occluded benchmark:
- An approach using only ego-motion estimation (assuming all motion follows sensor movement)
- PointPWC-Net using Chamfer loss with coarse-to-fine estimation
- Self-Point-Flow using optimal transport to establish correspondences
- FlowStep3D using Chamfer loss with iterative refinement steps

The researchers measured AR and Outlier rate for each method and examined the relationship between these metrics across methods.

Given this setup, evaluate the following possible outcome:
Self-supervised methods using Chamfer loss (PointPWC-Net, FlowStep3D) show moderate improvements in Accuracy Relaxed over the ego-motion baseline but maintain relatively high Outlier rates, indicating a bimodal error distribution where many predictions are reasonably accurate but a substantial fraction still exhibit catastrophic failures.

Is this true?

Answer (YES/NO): NO